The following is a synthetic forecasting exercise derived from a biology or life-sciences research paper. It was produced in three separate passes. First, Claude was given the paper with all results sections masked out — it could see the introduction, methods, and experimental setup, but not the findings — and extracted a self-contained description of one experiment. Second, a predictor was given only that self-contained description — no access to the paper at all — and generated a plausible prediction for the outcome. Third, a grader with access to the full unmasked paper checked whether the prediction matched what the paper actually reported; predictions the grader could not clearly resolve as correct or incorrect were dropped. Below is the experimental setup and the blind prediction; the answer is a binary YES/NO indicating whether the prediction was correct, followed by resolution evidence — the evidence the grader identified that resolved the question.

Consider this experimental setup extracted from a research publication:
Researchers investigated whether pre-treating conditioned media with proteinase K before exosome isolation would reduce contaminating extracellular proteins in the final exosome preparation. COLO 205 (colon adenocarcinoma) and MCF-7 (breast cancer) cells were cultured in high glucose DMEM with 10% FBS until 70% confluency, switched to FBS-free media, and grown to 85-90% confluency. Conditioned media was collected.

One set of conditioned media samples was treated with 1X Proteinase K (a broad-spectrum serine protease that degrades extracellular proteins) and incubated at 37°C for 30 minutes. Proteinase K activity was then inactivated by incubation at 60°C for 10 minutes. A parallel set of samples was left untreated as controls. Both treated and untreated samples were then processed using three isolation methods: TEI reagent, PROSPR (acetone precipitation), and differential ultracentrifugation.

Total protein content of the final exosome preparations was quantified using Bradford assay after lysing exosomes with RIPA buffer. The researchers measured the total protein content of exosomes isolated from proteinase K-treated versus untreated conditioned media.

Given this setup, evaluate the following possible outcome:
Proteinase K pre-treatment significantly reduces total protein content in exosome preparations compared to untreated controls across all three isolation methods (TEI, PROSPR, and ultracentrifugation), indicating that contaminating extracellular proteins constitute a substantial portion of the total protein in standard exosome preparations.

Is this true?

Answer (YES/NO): NO